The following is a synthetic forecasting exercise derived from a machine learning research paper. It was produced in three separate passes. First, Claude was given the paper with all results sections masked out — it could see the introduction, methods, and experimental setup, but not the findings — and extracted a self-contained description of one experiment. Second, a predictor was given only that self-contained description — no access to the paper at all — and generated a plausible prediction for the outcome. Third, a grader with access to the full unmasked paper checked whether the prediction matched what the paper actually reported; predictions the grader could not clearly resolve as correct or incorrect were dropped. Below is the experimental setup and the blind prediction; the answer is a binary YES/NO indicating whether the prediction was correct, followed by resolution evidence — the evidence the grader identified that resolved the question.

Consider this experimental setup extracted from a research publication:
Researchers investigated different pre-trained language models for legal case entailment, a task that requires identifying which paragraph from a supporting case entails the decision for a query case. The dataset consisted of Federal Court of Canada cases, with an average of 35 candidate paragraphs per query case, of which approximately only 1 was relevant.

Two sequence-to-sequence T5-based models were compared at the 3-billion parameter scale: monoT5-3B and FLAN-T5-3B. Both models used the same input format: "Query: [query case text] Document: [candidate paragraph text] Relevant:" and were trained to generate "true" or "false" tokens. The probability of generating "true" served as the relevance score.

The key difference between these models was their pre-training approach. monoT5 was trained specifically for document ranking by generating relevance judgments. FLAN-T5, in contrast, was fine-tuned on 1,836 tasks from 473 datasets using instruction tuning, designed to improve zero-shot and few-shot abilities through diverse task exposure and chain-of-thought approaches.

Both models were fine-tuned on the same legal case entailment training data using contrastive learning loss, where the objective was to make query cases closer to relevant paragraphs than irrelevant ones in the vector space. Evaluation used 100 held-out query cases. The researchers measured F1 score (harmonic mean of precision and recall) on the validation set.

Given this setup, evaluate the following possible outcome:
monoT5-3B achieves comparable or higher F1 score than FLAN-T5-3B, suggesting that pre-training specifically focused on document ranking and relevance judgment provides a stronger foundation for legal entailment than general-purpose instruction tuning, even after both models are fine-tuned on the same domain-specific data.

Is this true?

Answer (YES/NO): YES